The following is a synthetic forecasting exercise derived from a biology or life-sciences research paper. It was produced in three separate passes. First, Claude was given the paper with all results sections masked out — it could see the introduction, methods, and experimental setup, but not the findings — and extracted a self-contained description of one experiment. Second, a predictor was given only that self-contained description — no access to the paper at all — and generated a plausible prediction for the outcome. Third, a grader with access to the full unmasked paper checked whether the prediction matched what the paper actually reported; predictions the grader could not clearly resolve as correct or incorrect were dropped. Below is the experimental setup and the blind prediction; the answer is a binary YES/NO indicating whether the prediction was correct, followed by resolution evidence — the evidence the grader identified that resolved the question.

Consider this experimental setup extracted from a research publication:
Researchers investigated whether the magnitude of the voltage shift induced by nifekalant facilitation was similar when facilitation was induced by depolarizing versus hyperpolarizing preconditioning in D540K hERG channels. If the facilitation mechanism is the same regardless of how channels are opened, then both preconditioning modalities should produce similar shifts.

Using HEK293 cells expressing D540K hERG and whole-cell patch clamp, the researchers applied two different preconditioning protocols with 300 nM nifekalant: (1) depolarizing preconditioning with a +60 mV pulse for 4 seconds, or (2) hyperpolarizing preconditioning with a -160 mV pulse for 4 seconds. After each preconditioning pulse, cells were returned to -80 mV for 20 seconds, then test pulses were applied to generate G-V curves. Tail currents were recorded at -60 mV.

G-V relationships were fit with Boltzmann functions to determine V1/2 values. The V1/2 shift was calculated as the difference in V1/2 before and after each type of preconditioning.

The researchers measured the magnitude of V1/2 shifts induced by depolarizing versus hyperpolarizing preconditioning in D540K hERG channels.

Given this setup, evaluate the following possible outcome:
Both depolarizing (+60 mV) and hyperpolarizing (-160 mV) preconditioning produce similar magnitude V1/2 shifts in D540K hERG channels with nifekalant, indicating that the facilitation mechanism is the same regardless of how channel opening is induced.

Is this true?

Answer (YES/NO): YES